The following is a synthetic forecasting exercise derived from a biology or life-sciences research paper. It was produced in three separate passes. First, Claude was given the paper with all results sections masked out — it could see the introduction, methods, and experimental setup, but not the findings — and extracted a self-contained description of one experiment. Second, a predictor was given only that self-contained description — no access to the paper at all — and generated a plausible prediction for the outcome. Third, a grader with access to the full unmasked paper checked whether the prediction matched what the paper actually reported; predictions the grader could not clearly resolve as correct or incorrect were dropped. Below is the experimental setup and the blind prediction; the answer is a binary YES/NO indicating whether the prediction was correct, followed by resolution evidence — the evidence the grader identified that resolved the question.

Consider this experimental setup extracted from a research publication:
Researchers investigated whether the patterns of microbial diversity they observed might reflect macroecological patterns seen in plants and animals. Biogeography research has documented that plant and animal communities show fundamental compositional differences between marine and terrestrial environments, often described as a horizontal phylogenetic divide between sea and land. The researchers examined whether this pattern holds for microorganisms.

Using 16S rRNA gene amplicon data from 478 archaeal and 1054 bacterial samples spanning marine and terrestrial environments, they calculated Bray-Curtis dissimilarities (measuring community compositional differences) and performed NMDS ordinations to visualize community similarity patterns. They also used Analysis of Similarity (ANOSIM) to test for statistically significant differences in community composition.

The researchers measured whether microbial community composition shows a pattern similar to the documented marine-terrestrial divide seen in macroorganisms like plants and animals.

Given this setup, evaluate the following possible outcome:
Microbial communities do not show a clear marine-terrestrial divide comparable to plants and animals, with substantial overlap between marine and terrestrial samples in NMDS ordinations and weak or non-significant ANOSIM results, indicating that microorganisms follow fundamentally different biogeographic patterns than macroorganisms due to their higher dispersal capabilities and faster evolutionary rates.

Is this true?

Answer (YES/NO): NO